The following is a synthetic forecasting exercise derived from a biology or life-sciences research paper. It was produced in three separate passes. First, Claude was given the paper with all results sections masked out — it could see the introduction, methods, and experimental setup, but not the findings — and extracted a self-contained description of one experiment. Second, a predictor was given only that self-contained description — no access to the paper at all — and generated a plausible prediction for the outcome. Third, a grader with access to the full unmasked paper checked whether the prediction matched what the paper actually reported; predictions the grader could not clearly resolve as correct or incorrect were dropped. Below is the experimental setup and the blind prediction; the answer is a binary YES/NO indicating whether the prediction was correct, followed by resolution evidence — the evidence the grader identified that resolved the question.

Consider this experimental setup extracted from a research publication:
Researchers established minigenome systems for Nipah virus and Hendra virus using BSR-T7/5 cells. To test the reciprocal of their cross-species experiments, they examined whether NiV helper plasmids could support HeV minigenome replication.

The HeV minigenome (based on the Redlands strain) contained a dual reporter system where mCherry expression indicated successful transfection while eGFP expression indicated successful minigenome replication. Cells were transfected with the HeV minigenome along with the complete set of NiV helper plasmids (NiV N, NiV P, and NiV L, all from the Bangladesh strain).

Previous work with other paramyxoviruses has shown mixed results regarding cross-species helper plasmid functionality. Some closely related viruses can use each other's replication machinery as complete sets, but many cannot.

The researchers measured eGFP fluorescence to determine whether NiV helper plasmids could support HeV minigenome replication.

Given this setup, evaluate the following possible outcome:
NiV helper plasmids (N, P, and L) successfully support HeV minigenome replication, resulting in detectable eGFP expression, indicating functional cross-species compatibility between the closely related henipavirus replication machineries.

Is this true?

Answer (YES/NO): YES